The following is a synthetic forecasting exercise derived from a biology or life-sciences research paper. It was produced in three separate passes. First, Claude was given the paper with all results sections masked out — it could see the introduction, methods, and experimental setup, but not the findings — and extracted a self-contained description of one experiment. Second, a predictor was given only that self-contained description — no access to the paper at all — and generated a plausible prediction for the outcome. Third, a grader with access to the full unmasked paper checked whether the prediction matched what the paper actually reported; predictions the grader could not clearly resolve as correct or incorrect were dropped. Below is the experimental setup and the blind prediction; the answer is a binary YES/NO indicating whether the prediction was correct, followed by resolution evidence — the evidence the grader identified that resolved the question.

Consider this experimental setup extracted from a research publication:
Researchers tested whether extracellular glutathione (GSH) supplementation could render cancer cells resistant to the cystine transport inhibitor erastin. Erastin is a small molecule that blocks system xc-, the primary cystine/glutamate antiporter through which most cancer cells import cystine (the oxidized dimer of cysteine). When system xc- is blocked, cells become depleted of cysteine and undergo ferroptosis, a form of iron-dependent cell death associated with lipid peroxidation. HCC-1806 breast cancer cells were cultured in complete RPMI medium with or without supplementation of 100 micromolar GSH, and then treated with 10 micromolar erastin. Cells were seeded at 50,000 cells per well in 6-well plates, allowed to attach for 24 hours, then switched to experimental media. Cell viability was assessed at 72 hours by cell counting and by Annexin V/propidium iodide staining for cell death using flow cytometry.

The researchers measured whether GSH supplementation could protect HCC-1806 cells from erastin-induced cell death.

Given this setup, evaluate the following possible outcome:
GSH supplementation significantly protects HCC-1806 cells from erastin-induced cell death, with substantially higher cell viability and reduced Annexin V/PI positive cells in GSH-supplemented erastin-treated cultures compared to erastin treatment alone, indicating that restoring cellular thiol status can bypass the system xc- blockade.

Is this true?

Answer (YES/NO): YES